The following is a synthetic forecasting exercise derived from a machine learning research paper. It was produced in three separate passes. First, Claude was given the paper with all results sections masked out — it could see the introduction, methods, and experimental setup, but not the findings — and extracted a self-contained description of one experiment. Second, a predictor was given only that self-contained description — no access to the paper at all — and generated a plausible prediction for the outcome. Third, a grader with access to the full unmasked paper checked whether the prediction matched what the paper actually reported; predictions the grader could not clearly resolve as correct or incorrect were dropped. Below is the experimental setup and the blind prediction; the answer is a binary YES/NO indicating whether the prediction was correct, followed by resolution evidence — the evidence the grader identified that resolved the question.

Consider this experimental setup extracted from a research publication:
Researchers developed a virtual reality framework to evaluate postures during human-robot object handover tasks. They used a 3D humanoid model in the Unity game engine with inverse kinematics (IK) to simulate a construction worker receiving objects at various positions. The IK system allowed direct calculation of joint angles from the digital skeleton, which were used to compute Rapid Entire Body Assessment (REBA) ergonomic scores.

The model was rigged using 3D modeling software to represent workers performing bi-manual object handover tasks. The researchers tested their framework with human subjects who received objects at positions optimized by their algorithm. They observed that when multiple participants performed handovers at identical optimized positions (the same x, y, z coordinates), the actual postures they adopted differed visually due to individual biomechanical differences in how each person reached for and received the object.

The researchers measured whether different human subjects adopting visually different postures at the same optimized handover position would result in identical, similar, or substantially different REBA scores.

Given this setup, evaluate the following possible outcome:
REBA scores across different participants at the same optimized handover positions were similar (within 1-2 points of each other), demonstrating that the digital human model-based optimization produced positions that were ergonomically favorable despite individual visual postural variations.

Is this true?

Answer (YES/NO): YES